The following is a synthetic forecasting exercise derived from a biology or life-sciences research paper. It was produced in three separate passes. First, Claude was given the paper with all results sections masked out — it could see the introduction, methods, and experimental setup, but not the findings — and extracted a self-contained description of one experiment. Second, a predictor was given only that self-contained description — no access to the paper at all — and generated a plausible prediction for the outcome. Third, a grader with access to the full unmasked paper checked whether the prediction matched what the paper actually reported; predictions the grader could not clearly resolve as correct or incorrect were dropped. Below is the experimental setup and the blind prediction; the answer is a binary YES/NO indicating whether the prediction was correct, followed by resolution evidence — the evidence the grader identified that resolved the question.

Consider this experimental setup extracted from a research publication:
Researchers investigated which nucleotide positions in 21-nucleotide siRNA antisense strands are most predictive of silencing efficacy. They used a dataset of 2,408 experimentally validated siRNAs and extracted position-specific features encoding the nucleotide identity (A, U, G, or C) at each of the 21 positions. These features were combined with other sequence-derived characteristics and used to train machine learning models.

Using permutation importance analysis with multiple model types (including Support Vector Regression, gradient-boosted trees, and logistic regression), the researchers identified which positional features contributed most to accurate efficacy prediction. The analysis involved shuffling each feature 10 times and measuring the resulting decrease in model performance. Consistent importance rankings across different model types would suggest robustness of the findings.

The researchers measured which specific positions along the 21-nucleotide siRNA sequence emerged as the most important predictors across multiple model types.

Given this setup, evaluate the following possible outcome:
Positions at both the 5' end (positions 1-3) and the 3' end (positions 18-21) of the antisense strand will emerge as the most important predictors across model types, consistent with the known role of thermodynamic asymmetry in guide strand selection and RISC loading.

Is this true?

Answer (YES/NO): NO